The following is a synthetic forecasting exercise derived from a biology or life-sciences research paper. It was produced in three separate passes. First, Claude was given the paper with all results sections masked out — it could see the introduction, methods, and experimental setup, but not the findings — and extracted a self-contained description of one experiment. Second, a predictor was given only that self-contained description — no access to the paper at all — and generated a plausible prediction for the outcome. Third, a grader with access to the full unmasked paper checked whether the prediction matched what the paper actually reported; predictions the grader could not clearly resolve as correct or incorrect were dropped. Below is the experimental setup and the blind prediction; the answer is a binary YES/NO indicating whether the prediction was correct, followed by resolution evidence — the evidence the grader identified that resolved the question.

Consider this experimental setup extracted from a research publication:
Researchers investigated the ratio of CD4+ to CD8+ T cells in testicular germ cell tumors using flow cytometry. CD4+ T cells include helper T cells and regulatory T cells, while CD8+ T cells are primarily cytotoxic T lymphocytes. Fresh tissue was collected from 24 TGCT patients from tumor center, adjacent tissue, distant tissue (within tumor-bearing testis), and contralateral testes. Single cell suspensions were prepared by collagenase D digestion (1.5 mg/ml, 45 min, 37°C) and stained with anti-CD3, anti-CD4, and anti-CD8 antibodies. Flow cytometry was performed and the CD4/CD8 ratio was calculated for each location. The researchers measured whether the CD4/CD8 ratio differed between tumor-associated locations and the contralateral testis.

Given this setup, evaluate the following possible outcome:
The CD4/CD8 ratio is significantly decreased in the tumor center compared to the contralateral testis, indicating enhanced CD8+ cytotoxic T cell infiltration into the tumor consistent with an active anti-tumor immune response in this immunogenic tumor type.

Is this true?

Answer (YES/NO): NO